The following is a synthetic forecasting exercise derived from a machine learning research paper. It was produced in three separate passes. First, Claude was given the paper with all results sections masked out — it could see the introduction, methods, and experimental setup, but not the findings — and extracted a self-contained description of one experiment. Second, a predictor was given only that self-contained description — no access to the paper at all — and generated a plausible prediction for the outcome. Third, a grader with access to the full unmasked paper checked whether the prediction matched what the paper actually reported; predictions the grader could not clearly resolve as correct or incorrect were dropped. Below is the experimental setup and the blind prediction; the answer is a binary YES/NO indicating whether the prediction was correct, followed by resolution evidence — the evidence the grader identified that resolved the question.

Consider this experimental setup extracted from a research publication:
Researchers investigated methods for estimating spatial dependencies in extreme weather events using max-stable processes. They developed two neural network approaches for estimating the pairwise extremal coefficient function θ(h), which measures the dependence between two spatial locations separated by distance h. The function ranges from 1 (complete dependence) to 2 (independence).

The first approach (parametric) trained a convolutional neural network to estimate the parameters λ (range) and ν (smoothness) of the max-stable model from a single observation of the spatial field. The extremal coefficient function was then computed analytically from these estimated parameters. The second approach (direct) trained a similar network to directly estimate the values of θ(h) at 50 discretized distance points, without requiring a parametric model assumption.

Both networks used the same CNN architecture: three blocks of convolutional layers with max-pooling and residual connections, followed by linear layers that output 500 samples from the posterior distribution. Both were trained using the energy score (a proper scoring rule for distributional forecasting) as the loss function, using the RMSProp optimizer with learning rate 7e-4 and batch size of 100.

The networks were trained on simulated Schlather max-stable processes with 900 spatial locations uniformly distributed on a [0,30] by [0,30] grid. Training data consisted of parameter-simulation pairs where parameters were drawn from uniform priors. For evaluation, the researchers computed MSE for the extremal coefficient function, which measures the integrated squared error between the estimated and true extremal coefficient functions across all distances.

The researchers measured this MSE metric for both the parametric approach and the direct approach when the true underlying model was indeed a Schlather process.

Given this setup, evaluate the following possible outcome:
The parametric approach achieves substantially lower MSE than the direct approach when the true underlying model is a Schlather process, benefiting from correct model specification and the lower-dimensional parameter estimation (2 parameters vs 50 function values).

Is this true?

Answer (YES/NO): NO